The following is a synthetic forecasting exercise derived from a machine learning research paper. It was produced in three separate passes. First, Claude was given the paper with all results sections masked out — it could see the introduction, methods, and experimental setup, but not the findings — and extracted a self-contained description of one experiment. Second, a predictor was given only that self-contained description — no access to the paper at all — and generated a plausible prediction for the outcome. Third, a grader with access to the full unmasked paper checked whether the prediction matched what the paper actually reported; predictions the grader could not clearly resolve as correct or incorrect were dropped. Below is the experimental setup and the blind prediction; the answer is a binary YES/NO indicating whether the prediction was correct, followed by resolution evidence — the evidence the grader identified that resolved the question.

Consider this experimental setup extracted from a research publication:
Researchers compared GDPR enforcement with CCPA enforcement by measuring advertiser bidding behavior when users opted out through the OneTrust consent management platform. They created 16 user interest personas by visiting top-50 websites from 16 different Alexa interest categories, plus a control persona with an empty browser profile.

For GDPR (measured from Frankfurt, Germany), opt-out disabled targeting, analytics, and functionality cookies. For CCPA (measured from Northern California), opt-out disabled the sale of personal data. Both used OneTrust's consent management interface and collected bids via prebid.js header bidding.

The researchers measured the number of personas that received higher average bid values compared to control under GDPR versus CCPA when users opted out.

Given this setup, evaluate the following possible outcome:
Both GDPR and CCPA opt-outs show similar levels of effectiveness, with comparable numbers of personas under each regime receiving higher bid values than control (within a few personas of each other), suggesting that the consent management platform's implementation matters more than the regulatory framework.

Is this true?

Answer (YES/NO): NO